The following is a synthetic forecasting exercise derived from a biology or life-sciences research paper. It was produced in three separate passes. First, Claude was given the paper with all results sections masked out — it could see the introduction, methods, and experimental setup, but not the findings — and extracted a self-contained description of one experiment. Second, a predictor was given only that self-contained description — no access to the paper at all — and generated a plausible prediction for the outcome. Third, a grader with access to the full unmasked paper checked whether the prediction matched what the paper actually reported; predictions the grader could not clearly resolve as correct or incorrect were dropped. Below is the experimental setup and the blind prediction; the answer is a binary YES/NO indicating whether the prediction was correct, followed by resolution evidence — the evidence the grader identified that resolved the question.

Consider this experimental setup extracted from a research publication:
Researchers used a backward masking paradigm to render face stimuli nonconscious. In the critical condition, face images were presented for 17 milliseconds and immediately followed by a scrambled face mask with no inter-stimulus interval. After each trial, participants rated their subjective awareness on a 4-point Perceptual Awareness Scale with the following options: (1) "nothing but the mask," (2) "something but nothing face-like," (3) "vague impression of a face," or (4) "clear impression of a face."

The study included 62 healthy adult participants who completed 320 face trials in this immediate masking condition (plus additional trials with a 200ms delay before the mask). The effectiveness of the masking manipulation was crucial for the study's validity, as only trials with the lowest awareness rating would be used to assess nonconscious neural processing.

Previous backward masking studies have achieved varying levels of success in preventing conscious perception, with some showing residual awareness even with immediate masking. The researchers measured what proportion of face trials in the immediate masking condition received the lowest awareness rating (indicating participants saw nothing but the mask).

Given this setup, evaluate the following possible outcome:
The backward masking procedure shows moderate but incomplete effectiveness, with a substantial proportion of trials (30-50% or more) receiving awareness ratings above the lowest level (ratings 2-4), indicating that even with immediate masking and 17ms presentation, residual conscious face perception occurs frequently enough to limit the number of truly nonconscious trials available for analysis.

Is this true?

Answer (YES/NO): NO